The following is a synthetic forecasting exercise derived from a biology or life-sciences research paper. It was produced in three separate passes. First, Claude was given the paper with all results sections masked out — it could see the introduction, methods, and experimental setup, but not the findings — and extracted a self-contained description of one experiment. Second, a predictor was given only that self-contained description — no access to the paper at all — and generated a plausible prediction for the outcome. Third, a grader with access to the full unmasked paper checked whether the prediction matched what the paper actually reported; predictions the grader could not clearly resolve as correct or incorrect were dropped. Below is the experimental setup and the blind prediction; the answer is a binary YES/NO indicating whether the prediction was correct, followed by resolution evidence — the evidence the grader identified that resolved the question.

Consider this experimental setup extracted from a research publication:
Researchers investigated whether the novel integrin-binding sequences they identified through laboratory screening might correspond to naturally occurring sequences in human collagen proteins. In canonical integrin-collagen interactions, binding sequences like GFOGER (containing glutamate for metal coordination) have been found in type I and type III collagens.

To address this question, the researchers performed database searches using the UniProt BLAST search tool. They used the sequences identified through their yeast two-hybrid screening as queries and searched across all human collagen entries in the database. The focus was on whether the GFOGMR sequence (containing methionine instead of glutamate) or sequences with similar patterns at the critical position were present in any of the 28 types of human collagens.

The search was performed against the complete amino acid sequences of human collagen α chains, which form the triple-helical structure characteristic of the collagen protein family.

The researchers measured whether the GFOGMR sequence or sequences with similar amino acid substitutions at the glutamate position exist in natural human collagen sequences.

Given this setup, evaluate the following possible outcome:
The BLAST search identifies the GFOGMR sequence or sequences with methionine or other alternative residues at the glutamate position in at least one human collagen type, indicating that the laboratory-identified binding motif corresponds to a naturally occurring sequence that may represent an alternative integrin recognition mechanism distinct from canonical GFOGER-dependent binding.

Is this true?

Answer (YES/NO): NO